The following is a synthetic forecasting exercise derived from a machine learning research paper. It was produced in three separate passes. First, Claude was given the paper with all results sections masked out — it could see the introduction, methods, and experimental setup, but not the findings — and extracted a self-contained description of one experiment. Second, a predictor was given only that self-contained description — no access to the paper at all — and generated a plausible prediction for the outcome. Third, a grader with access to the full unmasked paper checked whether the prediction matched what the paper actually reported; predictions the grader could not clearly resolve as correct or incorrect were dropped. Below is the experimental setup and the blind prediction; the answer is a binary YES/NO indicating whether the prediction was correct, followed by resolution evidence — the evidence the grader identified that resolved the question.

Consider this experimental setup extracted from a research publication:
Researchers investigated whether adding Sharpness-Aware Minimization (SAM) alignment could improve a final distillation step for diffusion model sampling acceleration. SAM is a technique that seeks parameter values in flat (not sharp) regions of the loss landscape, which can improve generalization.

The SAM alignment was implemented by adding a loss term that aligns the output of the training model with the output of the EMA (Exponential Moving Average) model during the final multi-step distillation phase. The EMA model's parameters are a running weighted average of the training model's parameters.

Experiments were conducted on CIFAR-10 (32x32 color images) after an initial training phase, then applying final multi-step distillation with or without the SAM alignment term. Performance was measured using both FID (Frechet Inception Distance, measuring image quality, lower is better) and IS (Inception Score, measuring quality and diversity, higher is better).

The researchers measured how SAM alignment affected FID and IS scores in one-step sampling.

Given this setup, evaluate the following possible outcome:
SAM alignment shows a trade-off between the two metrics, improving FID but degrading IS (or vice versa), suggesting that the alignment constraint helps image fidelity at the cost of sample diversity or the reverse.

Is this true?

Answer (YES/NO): NO